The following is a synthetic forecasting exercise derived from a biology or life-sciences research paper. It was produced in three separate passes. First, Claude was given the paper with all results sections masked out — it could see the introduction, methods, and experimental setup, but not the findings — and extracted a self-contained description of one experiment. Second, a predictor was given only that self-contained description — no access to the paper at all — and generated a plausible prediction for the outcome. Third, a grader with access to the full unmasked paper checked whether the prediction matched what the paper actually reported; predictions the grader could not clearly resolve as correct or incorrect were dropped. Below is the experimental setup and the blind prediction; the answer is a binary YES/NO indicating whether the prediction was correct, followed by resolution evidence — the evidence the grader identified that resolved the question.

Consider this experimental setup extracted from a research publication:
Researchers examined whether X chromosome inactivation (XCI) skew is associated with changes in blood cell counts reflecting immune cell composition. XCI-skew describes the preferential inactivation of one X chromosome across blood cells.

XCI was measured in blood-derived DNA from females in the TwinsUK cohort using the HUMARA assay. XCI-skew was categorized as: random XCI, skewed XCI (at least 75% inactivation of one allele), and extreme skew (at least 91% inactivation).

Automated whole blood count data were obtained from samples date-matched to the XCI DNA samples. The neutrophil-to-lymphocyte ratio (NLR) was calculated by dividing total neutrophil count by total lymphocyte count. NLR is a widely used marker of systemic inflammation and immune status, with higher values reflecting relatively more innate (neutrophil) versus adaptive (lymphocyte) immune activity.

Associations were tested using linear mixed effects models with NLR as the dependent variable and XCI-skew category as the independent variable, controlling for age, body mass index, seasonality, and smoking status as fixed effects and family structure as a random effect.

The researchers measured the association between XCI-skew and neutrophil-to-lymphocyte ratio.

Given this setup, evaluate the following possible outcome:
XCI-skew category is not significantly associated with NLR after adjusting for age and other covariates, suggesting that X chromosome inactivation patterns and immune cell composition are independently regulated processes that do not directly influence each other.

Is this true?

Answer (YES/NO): NO